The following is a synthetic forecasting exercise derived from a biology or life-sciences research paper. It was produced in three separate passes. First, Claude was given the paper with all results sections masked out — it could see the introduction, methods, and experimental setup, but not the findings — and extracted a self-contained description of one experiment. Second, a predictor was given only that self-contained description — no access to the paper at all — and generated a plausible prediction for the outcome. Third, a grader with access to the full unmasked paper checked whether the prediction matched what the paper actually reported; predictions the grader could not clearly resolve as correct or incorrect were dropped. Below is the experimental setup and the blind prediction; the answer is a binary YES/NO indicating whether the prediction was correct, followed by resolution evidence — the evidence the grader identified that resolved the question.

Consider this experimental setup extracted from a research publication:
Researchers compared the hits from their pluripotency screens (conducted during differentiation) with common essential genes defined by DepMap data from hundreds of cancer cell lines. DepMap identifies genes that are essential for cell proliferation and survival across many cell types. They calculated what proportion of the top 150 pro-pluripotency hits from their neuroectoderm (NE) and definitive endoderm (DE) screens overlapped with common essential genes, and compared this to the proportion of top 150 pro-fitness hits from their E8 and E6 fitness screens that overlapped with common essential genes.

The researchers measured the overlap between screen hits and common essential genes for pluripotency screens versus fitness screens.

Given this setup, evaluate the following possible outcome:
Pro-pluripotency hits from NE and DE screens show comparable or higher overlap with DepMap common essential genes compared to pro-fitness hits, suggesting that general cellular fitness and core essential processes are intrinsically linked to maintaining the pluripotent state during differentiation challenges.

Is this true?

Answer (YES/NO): NO